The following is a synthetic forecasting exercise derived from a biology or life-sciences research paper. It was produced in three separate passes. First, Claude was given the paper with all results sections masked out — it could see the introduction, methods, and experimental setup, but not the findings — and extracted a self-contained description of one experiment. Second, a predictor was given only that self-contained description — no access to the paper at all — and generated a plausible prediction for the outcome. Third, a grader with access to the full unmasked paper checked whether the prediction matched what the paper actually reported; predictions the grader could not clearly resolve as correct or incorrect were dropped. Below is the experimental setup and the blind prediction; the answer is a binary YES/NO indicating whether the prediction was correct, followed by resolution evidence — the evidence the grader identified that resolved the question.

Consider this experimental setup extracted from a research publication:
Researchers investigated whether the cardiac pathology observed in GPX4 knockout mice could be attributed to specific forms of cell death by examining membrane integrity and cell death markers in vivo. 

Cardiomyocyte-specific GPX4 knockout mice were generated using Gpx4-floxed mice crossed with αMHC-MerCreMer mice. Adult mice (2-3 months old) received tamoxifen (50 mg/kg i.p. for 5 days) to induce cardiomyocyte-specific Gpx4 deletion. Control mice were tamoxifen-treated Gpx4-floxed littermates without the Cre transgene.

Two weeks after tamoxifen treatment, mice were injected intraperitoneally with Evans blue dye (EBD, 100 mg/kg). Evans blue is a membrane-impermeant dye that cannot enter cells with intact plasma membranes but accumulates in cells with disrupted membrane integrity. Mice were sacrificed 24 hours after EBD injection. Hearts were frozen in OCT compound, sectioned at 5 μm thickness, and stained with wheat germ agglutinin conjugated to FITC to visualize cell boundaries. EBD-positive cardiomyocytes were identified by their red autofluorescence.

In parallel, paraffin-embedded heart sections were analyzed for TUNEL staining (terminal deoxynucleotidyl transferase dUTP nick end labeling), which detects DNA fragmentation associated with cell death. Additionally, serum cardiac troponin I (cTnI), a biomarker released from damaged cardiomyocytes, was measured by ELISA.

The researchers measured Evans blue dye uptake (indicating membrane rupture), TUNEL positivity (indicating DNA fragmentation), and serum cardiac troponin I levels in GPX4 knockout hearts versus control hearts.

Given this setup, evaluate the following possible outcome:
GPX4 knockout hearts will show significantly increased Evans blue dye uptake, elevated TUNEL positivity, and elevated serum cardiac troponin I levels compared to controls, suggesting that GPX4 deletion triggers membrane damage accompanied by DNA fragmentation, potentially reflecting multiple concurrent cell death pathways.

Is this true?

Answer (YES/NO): YES